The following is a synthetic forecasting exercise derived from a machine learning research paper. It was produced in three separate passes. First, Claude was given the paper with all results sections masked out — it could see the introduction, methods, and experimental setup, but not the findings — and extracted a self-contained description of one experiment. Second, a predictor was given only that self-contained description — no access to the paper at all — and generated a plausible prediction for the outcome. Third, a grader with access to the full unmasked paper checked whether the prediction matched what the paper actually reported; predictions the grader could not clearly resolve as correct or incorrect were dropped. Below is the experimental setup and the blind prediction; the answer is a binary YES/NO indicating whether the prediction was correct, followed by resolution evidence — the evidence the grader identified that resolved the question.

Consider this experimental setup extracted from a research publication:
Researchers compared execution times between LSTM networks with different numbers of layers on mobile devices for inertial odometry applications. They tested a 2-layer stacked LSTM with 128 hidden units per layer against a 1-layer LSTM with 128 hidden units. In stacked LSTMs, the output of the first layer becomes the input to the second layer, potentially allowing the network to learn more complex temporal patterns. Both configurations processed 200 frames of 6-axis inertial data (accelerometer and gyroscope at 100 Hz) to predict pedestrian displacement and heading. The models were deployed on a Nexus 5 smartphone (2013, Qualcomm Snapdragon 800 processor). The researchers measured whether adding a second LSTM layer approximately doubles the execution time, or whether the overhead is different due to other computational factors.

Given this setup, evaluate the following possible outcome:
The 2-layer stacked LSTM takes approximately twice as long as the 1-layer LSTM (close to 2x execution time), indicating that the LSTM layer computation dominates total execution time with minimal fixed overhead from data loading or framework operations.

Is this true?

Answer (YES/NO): NO